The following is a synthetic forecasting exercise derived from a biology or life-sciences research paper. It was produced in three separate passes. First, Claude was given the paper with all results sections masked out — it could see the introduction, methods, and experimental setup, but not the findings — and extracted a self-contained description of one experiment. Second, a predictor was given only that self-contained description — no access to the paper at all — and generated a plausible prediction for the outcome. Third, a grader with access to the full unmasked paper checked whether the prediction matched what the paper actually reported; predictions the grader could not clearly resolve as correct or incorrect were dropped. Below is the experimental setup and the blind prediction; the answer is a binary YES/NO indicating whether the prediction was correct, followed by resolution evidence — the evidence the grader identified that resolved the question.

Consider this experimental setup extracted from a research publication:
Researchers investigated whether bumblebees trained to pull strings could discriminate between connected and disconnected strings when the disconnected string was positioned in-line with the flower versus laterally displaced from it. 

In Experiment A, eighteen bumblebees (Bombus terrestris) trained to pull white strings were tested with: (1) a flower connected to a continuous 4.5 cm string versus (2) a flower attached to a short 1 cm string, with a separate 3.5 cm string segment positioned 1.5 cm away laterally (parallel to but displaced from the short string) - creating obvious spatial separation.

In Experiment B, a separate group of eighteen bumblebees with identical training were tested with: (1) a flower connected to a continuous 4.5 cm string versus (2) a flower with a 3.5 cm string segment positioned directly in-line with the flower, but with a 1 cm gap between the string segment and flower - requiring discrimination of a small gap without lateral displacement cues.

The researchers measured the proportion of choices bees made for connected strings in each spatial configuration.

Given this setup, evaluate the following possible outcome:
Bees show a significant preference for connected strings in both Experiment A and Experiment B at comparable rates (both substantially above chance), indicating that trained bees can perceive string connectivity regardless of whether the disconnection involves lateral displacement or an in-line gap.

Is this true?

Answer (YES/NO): YES